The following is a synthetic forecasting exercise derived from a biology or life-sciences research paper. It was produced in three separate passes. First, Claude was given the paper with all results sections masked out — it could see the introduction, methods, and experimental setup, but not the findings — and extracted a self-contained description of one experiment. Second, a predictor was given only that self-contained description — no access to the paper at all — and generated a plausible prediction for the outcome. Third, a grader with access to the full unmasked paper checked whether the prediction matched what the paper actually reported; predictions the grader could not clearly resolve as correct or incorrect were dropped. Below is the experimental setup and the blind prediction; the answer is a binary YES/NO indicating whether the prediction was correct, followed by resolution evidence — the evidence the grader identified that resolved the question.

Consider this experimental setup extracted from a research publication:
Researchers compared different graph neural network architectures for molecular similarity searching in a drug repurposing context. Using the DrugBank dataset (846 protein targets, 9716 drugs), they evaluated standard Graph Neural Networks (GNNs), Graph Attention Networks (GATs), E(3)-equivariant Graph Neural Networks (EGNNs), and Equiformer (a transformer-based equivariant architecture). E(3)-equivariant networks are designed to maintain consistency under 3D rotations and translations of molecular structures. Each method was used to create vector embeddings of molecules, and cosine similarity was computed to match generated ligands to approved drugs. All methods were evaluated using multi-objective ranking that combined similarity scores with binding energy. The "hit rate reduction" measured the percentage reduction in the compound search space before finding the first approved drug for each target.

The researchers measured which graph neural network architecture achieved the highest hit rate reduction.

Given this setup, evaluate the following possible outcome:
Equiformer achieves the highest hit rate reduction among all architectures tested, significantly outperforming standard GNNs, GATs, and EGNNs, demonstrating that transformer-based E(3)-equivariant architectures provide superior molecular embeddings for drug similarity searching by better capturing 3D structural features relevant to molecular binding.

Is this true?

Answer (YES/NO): NO